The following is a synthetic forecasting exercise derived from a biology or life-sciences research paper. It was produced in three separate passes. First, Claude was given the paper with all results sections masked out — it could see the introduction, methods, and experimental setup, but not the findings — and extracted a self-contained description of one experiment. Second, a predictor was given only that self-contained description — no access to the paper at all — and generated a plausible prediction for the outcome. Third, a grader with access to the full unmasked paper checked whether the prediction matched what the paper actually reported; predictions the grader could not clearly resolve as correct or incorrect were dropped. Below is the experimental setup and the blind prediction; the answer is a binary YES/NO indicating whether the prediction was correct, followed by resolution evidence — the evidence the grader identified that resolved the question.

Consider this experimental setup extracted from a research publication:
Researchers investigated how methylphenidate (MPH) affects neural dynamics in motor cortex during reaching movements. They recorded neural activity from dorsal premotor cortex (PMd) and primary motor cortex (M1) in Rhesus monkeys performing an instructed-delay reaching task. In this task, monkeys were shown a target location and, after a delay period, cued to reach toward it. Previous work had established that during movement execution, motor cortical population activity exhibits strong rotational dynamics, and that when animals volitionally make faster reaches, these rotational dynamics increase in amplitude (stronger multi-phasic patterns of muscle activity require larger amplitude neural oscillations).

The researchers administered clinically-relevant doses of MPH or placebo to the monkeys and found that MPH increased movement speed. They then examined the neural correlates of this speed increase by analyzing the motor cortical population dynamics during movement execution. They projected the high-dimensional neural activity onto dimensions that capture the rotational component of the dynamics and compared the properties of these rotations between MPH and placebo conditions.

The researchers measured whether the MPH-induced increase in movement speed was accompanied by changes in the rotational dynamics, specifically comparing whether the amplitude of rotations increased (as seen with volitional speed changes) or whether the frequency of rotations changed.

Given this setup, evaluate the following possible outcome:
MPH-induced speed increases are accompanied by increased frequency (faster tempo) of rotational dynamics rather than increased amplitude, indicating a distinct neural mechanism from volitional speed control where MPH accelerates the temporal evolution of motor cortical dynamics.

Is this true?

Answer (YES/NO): YES